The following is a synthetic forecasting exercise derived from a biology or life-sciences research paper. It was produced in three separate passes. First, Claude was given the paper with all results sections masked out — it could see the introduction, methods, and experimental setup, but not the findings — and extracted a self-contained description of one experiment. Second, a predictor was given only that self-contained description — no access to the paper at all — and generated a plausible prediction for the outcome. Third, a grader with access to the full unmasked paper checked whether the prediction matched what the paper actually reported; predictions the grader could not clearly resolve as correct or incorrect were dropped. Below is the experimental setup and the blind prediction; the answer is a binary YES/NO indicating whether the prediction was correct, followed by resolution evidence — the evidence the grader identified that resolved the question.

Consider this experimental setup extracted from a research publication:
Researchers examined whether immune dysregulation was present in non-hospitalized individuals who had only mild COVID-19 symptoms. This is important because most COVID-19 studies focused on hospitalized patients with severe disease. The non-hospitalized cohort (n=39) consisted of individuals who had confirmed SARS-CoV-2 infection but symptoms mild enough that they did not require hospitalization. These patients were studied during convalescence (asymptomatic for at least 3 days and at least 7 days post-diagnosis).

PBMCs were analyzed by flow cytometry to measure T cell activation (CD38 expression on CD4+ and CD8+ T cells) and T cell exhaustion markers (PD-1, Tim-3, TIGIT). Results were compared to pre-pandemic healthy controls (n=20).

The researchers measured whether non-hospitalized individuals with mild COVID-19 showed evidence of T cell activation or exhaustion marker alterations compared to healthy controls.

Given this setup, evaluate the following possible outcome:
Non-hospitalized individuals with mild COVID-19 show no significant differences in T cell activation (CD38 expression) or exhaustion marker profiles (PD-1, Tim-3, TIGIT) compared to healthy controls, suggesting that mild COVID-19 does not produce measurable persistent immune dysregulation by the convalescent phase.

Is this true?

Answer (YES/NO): NO